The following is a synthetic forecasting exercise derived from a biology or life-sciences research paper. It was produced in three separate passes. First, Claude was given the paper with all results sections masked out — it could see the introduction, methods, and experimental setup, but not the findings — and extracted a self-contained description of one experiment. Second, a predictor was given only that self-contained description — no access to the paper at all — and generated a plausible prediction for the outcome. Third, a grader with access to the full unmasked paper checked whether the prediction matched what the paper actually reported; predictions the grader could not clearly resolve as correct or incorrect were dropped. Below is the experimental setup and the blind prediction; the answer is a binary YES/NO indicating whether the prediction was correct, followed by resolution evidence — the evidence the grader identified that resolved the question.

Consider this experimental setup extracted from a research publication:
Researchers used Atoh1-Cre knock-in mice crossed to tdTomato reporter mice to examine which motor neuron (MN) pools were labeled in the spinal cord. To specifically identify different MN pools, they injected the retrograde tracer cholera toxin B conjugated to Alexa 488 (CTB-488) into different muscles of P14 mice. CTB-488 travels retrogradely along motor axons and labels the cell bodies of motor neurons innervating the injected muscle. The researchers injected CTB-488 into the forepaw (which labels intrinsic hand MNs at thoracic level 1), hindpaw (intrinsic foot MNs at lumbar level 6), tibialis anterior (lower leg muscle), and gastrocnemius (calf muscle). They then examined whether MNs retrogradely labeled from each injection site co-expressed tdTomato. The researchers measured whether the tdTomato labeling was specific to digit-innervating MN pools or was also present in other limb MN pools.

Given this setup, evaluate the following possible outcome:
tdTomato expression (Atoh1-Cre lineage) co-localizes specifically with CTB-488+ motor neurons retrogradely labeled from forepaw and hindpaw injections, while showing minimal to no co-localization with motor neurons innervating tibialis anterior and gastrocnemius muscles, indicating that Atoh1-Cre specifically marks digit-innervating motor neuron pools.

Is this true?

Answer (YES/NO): YES